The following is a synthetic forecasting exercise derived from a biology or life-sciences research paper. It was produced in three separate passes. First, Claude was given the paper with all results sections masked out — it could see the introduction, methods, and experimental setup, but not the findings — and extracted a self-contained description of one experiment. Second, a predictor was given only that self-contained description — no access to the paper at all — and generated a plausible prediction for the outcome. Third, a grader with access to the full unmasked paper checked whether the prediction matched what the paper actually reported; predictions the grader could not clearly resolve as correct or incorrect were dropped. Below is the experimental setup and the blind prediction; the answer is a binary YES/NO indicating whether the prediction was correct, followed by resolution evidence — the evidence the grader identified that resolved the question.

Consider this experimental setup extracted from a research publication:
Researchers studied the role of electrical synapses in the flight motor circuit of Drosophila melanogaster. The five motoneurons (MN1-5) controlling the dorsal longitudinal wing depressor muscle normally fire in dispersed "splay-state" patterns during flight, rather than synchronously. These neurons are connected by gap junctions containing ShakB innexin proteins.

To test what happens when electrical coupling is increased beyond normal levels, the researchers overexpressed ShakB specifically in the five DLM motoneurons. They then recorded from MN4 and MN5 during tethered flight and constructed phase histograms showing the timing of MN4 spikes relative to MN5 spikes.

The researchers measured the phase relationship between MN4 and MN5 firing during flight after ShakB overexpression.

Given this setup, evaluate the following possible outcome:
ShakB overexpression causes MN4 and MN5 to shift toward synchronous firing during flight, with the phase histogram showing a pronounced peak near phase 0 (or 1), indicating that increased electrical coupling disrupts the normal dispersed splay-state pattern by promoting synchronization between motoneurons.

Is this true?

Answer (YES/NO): YES